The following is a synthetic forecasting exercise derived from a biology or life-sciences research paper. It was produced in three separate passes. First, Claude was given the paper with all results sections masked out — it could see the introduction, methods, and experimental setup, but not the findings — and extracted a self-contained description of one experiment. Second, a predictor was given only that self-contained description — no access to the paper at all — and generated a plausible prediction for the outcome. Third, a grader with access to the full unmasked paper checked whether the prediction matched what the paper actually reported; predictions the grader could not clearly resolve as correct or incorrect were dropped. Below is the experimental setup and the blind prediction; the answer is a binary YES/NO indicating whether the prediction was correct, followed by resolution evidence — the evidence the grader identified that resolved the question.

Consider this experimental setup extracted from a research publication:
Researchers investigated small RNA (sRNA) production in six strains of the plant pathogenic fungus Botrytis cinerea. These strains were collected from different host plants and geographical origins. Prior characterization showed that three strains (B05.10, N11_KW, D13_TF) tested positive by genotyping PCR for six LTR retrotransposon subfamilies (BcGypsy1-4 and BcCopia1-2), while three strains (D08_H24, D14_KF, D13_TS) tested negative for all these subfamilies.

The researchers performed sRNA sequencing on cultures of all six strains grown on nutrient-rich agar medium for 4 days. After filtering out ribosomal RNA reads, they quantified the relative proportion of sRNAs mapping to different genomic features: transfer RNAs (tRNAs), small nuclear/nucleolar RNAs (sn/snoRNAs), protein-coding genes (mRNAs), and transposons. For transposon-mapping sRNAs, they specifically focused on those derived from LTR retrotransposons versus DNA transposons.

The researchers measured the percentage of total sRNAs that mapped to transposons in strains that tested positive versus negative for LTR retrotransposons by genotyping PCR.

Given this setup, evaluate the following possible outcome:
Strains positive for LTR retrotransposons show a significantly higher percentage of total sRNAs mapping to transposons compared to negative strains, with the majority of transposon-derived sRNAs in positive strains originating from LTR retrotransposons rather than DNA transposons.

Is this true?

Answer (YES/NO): YES